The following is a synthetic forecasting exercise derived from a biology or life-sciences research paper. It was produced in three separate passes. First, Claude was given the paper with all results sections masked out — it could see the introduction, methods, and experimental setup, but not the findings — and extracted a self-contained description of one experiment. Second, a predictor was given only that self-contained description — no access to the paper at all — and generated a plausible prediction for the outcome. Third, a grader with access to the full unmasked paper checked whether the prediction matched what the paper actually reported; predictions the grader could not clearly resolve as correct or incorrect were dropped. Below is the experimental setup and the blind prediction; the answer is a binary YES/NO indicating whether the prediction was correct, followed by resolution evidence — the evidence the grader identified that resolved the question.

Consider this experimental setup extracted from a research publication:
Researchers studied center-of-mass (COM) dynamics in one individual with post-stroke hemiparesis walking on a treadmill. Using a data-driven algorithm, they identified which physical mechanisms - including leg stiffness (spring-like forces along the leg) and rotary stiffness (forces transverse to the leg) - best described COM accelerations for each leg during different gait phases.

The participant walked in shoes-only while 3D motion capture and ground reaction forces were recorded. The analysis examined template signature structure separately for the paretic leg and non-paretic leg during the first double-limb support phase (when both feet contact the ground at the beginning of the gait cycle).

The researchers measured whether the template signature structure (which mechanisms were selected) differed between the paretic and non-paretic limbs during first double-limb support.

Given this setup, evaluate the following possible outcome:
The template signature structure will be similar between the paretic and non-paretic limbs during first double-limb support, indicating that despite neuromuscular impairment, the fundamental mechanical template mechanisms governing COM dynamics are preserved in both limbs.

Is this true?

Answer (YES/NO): NO